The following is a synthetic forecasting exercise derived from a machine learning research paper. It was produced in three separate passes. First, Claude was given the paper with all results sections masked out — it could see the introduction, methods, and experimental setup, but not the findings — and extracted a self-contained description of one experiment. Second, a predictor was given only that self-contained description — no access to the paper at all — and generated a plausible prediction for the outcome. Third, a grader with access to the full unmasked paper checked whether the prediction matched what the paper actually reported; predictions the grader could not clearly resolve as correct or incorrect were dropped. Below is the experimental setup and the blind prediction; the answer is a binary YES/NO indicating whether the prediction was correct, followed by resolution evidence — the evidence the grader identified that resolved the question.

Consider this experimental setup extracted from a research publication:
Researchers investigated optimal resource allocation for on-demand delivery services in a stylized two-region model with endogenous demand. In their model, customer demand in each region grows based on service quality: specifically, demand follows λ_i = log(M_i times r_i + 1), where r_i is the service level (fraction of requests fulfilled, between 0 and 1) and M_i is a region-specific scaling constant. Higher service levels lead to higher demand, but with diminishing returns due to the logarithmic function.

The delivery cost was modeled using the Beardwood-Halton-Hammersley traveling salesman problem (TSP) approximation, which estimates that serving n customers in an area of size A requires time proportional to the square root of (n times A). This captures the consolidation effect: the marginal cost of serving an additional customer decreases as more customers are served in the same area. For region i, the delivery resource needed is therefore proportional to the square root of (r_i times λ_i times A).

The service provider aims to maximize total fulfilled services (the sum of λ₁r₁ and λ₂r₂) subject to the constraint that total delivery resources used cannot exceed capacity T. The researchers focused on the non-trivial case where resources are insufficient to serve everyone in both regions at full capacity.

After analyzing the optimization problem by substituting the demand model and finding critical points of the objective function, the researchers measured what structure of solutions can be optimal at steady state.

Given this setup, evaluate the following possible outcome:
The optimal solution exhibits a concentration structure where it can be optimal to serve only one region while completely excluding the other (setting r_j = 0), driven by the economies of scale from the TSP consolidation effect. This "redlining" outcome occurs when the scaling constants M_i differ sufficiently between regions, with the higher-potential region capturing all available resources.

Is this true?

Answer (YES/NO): NO